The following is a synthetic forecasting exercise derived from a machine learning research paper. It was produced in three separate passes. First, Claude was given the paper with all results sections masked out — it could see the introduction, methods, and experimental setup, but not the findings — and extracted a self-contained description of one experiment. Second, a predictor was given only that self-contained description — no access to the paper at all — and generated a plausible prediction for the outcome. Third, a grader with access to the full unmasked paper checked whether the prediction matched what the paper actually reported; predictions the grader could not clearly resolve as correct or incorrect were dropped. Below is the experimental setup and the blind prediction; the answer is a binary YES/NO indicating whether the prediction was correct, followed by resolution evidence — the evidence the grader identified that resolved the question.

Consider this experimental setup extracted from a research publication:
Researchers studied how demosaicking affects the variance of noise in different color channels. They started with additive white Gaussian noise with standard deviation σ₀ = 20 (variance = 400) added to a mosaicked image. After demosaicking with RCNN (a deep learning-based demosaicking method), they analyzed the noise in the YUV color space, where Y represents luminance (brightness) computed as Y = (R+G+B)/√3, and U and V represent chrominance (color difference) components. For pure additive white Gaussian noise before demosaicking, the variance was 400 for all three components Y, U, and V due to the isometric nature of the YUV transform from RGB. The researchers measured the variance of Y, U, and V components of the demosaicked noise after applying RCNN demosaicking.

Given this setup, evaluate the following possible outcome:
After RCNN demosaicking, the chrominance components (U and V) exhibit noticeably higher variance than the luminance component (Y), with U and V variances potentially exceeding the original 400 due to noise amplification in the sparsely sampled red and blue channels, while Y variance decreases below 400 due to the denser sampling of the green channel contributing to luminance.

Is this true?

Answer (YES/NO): NO